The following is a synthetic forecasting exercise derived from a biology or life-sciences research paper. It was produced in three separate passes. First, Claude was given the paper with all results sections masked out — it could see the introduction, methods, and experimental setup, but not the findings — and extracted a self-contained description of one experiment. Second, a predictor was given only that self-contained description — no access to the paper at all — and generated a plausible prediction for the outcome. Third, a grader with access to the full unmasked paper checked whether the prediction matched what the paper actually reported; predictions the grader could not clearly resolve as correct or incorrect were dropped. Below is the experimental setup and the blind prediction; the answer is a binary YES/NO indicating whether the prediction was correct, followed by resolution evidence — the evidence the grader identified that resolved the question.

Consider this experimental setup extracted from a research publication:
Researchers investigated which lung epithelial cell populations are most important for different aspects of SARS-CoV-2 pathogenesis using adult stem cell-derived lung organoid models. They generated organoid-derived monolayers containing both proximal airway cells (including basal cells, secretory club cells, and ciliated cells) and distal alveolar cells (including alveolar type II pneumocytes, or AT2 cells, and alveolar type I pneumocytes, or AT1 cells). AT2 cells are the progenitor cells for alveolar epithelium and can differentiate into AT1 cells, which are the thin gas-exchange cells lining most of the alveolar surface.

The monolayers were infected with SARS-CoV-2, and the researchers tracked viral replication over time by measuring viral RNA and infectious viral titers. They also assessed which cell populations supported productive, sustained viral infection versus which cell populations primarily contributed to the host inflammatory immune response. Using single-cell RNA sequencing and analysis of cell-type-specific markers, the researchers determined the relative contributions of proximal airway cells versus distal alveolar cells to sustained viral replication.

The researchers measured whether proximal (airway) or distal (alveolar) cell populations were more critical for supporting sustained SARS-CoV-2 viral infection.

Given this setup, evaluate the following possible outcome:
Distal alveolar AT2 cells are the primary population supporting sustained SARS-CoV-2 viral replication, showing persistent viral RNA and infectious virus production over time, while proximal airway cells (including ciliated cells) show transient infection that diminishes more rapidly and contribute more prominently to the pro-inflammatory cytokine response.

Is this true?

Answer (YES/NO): NO